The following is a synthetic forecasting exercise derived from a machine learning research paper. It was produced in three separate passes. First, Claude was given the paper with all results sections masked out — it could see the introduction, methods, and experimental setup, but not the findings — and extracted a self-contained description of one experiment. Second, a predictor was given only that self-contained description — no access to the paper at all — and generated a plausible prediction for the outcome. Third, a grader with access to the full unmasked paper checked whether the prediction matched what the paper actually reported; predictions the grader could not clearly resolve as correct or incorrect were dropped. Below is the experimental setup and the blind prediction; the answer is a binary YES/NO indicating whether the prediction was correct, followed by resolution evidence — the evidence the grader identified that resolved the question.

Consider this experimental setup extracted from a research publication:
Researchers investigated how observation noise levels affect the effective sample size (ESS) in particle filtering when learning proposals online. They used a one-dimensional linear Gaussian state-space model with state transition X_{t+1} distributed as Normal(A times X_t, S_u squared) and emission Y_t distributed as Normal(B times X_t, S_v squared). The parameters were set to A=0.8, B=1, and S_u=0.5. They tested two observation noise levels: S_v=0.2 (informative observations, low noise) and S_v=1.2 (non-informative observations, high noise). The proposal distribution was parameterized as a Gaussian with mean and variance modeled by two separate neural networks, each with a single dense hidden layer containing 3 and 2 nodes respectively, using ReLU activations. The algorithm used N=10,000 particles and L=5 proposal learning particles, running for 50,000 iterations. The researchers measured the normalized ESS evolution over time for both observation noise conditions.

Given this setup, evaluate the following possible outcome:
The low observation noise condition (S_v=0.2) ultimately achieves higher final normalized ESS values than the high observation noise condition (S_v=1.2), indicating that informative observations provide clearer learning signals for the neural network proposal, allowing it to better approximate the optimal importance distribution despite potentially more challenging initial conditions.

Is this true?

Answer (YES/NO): NO